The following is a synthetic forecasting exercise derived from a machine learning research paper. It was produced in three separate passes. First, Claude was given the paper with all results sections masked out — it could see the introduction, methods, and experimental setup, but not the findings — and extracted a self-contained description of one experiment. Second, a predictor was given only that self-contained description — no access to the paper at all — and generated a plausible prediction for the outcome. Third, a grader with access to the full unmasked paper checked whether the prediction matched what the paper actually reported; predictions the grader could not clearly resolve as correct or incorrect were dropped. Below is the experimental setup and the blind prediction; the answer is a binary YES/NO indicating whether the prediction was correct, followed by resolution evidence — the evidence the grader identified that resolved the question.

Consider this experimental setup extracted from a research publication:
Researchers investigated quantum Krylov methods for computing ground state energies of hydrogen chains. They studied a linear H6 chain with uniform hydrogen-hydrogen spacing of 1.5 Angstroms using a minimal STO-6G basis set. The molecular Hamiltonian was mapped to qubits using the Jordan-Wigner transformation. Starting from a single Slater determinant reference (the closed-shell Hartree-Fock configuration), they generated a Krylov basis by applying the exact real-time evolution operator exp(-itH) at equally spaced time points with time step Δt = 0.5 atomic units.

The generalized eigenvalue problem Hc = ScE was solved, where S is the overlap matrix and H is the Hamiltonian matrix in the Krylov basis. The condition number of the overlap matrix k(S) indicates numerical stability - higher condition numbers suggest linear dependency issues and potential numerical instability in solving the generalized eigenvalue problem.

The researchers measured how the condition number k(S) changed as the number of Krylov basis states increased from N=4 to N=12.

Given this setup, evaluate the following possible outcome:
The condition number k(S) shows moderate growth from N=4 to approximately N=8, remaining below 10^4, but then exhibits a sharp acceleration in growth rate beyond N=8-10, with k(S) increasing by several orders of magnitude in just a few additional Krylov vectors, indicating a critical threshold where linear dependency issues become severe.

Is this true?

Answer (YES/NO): NO